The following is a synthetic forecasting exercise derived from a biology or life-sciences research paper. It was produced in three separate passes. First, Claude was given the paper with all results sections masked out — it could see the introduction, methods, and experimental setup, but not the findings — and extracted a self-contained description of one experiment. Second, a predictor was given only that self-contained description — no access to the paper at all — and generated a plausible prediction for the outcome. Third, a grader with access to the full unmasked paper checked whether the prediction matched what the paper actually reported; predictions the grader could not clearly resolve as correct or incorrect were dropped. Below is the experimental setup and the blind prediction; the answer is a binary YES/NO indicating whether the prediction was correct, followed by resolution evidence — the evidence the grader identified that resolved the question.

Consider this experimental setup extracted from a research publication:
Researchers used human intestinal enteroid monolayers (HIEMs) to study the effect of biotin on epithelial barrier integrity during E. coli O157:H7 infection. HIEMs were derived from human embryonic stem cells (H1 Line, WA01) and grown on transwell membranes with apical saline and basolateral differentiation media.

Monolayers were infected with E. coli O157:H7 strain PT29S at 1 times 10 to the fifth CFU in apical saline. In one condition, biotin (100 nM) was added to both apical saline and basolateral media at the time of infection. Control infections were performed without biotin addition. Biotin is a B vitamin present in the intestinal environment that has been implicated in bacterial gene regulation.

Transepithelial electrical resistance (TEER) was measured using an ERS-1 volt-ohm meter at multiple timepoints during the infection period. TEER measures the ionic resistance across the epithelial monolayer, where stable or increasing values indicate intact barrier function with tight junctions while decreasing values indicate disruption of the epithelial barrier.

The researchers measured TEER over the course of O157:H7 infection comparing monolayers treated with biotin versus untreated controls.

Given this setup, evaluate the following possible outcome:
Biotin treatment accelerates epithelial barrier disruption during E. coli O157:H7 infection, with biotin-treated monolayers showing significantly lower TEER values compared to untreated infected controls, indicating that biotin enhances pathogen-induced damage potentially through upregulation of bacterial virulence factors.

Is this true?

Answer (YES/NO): NO